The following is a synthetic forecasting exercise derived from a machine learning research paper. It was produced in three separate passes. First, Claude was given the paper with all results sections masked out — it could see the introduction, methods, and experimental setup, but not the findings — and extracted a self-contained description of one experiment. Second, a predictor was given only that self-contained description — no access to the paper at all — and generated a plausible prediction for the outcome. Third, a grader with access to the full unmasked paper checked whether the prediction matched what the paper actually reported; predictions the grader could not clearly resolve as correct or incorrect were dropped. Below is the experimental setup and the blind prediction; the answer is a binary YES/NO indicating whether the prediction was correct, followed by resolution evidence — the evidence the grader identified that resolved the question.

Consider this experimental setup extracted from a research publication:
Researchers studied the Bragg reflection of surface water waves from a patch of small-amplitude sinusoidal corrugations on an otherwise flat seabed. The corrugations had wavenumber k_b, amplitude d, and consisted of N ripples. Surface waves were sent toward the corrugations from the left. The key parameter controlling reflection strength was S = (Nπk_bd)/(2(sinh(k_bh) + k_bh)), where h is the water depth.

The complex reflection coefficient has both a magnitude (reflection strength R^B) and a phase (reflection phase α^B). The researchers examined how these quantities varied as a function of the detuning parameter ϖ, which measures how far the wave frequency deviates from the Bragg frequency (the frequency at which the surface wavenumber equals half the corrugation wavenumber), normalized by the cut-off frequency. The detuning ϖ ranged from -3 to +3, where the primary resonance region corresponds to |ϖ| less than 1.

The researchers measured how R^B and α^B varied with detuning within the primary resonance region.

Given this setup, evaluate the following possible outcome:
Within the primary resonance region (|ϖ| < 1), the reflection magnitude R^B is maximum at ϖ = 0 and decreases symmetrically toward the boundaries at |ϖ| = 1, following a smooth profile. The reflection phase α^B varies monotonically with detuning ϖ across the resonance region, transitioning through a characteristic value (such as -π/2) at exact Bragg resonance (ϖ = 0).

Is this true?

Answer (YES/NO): NO